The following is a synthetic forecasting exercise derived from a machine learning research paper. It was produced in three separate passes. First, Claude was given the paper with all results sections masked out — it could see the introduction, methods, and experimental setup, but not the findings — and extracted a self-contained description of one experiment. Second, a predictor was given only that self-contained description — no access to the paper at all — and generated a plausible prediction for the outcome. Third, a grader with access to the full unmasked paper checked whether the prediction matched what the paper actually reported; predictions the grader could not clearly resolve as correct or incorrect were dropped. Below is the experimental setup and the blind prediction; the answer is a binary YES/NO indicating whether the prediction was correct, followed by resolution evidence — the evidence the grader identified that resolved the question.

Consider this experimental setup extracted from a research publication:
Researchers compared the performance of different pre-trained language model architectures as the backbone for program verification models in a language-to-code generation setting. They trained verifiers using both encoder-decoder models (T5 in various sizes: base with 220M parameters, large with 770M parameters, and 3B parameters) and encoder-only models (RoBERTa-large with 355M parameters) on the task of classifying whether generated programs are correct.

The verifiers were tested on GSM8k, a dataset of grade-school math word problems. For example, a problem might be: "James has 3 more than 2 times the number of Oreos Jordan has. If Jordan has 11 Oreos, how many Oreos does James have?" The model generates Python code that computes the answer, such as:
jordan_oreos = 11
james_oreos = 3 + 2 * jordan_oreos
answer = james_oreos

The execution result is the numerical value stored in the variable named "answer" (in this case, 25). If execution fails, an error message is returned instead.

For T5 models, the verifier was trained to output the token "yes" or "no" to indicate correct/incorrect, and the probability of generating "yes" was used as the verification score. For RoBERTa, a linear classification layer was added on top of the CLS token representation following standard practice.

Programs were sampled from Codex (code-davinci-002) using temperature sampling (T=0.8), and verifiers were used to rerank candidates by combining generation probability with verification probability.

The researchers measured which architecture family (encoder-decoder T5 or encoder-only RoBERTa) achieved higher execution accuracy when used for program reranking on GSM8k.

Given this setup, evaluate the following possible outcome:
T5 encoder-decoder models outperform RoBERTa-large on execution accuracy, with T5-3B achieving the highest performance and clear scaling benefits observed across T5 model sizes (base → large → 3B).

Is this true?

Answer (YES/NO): NO